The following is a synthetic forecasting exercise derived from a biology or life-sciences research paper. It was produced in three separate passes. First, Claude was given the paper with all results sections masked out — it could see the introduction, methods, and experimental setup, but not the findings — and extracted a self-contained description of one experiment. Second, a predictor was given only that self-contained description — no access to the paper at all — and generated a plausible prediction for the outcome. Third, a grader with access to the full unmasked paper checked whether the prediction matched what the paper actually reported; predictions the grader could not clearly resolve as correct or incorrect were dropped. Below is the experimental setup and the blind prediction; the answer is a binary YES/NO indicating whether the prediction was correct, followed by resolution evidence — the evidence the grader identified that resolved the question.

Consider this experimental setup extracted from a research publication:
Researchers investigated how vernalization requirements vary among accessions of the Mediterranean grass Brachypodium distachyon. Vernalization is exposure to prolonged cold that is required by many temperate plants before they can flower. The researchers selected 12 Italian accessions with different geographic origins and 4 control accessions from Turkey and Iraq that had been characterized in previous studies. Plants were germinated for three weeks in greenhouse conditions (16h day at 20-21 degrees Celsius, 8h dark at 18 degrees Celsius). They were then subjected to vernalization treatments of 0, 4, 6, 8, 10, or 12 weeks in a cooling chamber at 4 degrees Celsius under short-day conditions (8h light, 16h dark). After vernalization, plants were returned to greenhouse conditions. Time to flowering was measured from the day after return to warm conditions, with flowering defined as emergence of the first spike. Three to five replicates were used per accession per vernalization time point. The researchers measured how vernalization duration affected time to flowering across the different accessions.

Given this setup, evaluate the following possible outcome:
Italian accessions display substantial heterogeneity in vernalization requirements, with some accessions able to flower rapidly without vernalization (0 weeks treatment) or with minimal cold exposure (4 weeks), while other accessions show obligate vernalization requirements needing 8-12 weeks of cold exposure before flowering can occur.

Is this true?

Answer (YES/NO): NO